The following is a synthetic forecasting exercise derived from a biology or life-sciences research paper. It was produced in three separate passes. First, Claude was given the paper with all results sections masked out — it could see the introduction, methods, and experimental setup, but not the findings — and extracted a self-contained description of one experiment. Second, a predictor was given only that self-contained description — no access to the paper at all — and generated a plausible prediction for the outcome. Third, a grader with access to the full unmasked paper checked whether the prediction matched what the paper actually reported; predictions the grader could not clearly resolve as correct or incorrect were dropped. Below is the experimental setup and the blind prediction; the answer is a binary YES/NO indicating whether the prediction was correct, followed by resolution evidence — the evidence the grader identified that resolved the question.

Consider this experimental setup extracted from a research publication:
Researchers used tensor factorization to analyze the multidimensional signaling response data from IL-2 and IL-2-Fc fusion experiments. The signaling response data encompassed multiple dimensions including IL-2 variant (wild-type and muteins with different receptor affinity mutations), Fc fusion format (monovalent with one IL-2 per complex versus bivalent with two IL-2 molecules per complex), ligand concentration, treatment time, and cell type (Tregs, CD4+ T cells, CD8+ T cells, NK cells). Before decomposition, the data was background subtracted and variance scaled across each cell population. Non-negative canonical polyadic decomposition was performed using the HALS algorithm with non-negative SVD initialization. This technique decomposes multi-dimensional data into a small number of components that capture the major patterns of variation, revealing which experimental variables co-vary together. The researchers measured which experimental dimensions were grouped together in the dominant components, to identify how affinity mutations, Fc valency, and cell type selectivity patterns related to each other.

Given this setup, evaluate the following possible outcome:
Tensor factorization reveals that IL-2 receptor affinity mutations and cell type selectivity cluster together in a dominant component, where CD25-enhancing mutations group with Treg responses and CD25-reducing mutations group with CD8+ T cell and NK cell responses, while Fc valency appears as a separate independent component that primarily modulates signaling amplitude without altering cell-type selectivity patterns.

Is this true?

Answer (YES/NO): NO